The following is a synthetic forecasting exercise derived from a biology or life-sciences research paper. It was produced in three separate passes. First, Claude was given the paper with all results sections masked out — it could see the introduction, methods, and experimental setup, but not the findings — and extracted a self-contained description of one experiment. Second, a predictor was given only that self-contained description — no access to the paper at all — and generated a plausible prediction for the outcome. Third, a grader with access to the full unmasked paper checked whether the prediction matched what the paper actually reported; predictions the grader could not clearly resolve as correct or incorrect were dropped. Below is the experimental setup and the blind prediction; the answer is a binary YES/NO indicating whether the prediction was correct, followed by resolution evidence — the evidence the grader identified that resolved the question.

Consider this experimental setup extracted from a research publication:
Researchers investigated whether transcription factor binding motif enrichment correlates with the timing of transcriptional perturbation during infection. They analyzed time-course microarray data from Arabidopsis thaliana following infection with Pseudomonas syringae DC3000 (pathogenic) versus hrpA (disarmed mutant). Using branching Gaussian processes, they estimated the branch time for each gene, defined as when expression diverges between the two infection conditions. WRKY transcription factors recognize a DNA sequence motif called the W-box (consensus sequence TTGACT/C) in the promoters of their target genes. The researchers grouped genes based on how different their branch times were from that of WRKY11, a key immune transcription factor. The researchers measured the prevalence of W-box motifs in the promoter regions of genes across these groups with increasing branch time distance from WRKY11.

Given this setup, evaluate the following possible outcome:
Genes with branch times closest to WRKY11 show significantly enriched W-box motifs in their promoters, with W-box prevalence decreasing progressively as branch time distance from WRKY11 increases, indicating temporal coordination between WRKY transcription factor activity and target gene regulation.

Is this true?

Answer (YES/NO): YES